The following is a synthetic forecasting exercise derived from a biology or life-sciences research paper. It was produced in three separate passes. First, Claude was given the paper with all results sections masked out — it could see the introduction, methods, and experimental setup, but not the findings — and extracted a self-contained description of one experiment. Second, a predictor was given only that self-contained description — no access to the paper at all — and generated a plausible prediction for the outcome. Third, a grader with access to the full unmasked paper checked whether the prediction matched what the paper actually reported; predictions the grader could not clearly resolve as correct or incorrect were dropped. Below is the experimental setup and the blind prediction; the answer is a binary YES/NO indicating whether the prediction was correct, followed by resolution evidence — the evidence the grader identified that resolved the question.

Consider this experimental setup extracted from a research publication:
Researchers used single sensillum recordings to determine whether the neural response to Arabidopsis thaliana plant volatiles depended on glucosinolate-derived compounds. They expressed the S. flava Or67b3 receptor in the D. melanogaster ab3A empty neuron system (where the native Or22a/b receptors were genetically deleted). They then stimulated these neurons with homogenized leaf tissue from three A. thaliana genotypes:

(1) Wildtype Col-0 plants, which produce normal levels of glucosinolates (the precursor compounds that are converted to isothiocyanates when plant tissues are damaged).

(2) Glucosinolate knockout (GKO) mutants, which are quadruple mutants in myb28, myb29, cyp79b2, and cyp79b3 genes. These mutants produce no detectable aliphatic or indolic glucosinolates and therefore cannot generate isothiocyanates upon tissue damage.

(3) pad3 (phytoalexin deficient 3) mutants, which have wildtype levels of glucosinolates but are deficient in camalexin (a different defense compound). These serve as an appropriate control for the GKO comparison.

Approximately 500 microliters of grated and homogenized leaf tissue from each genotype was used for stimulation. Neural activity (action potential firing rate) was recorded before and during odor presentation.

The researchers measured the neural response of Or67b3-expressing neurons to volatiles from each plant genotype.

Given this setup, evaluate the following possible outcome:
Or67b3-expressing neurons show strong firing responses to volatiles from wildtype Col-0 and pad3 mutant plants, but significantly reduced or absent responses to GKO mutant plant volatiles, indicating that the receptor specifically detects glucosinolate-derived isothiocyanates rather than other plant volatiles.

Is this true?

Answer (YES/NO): YES